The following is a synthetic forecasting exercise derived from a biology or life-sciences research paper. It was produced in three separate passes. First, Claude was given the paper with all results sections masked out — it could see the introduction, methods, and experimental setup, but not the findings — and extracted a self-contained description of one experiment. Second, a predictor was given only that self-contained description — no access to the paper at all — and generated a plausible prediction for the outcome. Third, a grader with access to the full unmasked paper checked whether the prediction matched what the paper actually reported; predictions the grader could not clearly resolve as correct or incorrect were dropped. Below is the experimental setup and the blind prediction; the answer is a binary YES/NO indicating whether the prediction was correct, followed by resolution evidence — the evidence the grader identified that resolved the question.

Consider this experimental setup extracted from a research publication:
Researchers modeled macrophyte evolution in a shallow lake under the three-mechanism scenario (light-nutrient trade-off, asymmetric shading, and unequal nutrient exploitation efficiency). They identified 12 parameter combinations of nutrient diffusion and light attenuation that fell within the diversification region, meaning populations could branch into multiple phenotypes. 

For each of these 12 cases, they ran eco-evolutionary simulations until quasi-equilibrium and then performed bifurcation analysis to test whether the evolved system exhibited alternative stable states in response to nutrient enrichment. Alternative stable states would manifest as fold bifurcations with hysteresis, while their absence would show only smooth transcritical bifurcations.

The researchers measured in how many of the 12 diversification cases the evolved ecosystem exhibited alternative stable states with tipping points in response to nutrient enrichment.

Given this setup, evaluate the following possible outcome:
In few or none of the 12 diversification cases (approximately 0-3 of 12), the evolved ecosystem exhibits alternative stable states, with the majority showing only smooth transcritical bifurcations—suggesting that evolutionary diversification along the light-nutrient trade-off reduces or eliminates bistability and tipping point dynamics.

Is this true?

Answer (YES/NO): NO